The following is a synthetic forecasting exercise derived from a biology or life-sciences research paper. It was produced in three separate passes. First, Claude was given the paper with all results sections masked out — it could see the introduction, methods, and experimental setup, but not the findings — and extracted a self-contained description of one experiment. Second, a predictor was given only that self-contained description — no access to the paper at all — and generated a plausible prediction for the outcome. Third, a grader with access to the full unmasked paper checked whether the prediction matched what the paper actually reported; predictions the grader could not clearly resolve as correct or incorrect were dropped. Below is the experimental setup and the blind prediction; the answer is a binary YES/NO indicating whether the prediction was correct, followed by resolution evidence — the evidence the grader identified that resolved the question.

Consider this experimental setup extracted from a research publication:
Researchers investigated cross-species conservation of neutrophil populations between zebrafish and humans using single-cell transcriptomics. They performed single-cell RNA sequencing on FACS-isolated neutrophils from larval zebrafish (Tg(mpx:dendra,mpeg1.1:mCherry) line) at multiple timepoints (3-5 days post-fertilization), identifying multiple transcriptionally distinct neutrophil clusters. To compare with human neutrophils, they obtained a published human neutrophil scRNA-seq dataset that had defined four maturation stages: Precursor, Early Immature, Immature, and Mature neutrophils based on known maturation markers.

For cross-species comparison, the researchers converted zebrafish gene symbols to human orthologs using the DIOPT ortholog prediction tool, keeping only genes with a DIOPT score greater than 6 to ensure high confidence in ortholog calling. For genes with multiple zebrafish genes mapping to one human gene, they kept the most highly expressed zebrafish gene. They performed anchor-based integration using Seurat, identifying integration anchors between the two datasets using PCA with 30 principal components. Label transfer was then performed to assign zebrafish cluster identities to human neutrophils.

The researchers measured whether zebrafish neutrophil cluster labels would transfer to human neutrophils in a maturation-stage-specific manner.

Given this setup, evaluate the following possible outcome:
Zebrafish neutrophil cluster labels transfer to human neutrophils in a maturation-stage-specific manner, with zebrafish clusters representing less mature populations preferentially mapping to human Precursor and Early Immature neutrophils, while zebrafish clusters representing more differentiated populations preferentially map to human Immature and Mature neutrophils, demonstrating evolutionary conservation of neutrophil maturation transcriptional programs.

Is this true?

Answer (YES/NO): YES